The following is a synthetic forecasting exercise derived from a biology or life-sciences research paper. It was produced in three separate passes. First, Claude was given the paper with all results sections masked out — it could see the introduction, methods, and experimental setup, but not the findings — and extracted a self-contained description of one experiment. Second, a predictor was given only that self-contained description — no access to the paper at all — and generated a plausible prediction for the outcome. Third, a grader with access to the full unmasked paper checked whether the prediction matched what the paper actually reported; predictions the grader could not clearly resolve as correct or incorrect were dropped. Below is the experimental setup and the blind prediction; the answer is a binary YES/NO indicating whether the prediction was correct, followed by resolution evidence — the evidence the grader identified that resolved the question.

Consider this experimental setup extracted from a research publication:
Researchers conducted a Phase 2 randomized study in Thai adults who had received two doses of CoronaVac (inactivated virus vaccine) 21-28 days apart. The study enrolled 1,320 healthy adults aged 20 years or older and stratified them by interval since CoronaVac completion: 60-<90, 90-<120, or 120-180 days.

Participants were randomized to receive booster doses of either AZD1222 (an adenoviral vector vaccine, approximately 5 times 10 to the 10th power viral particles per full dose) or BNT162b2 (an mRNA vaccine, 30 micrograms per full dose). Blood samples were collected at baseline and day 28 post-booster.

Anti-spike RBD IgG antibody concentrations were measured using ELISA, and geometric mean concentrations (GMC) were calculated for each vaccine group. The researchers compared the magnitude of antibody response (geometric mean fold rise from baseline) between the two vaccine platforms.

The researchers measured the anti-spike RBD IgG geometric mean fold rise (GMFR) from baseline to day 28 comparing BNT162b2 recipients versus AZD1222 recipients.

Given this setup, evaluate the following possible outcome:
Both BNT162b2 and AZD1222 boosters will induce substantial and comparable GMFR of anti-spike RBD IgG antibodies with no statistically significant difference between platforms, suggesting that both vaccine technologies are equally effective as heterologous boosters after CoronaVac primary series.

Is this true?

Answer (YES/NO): NO